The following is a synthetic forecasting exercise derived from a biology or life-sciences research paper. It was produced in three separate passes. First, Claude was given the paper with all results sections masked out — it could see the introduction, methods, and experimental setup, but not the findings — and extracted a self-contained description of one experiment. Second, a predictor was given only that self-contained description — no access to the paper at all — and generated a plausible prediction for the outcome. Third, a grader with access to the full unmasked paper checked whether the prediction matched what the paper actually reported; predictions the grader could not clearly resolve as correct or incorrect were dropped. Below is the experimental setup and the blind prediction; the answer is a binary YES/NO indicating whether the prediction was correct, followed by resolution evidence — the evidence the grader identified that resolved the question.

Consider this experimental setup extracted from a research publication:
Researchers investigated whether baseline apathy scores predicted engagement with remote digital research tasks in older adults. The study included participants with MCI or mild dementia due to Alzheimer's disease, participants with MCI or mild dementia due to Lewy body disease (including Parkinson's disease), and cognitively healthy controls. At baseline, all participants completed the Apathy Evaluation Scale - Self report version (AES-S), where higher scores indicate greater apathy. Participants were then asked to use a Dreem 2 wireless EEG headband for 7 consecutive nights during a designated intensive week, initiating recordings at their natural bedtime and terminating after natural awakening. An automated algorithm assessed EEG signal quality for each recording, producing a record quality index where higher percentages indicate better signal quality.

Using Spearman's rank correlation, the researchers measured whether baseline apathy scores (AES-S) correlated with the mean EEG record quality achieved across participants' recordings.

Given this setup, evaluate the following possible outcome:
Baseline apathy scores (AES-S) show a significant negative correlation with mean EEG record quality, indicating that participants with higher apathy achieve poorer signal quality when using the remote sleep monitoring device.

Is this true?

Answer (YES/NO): NO